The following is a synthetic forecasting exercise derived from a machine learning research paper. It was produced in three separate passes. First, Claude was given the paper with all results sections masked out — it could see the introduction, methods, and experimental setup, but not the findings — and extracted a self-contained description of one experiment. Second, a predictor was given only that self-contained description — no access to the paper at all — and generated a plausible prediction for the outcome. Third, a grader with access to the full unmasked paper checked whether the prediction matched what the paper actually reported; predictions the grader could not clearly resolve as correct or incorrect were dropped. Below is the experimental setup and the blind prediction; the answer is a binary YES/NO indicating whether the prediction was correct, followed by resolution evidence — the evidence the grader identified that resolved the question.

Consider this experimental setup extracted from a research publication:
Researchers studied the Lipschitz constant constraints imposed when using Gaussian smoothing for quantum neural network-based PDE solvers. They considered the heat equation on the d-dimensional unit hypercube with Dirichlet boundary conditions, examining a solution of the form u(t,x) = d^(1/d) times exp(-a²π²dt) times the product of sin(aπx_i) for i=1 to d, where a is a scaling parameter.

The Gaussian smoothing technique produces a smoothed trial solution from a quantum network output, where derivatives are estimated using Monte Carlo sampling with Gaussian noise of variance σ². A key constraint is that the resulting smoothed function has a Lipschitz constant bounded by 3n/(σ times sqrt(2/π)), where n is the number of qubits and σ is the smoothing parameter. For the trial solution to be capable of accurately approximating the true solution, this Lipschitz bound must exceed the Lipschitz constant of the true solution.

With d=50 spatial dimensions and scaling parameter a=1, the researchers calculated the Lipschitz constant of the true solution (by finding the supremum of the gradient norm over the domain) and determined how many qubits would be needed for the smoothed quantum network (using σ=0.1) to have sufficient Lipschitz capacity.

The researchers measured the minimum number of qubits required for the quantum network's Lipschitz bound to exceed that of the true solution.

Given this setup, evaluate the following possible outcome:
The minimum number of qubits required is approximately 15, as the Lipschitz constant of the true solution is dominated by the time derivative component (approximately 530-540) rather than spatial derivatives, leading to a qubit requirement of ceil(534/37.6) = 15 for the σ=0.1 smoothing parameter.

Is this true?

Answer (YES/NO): NO